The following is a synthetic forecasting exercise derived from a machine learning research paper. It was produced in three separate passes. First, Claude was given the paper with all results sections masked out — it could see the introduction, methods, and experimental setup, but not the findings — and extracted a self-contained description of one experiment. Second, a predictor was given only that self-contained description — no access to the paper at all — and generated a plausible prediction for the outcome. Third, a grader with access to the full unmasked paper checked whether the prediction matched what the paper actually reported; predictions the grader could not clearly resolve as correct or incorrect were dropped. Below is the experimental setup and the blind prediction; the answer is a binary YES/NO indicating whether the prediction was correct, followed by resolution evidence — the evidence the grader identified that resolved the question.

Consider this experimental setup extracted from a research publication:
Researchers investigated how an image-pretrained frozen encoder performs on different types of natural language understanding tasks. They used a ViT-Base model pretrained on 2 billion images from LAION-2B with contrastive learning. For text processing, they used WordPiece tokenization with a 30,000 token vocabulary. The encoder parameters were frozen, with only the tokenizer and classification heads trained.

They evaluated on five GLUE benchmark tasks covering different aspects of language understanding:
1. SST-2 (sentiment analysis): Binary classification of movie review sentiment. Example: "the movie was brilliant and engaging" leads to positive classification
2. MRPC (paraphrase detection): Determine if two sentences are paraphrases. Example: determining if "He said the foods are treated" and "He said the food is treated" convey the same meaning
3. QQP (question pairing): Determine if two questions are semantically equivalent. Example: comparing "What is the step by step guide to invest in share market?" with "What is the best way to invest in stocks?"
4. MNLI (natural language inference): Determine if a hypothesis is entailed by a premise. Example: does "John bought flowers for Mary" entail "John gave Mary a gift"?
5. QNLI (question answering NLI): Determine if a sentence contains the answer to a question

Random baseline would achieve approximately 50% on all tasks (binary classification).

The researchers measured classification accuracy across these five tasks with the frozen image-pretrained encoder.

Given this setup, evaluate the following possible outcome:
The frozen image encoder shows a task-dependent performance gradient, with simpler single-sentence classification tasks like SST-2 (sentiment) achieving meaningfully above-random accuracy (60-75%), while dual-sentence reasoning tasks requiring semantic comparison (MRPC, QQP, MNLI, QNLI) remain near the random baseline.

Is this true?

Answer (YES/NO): NO